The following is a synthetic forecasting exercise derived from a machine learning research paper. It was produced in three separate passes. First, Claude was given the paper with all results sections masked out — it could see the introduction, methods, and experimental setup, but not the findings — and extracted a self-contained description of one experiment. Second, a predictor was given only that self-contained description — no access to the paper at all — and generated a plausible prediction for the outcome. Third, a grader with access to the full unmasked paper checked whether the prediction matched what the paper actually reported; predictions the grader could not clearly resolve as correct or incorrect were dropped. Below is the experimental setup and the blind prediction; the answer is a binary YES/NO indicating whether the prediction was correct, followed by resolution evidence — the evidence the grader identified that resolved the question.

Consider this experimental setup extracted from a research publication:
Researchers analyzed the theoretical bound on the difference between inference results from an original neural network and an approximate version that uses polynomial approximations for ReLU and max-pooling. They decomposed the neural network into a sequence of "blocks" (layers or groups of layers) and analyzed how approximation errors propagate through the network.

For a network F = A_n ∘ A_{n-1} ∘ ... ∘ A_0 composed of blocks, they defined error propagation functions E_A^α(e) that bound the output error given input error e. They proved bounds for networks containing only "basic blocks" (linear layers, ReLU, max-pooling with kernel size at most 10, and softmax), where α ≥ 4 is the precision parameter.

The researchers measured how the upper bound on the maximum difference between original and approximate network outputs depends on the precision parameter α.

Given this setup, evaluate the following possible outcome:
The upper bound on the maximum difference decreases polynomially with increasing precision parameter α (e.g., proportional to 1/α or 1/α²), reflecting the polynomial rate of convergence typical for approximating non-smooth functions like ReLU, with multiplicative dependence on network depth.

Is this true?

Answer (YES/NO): NO